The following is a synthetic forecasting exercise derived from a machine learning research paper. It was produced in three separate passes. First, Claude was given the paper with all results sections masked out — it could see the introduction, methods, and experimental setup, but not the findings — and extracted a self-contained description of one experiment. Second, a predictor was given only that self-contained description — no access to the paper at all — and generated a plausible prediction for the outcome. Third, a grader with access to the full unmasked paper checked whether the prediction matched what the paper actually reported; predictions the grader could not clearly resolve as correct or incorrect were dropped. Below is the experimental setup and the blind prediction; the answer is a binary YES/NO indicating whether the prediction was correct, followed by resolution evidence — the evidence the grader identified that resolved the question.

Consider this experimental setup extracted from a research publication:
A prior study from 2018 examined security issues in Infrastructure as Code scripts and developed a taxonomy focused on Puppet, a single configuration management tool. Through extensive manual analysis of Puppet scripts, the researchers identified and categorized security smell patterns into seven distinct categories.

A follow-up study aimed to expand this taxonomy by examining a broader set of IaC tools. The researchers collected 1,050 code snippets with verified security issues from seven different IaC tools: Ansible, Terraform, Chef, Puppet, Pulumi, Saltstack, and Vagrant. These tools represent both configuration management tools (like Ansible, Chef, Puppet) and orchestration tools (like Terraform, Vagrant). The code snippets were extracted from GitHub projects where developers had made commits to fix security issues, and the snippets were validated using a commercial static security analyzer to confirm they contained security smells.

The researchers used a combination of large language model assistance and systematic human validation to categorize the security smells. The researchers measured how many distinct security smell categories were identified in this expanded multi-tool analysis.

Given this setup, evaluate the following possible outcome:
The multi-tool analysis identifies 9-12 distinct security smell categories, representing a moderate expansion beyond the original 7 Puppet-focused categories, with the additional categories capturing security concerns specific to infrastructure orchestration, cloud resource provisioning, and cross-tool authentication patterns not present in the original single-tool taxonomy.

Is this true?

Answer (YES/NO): NO